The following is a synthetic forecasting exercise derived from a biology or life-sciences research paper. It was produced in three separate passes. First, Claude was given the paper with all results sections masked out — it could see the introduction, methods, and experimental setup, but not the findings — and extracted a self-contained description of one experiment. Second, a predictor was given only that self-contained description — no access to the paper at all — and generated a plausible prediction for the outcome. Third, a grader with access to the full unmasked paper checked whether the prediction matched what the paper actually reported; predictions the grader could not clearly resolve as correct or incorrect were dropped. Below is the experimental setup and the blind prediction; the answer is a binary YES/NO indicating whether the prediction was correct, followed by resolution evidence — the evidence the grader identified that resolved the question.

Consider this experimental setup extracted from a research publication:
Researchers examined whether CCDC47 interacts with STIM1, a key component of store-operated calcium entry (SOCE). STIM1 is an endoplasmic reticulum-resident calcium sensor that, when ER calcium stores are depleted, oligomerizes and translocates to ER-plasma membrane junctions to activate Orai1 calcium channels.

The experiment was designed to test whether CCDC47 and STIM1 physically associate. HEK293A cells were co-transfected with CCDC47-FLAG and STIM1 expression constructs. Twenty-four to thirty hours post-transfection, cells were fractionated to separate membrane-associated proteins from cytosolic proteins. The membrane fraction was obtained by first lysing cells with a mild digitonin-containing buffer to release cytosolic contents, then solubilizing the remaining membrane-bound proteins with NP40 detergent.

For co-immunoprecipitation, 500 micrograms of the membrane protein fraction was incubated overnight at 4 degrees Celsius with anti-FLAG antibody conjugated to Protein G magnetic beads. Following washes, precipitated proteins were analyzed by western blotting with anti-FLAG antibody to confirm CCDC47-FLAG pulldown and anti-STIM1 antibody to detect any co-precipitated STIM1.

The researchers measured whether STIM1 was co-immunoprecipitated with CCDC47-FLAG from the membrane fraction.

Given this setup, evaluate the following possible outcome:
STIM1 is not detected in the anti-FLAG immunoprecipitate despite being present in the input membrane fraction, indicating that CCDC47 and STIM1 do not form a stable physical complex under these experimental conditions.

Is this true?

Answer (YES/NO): NO